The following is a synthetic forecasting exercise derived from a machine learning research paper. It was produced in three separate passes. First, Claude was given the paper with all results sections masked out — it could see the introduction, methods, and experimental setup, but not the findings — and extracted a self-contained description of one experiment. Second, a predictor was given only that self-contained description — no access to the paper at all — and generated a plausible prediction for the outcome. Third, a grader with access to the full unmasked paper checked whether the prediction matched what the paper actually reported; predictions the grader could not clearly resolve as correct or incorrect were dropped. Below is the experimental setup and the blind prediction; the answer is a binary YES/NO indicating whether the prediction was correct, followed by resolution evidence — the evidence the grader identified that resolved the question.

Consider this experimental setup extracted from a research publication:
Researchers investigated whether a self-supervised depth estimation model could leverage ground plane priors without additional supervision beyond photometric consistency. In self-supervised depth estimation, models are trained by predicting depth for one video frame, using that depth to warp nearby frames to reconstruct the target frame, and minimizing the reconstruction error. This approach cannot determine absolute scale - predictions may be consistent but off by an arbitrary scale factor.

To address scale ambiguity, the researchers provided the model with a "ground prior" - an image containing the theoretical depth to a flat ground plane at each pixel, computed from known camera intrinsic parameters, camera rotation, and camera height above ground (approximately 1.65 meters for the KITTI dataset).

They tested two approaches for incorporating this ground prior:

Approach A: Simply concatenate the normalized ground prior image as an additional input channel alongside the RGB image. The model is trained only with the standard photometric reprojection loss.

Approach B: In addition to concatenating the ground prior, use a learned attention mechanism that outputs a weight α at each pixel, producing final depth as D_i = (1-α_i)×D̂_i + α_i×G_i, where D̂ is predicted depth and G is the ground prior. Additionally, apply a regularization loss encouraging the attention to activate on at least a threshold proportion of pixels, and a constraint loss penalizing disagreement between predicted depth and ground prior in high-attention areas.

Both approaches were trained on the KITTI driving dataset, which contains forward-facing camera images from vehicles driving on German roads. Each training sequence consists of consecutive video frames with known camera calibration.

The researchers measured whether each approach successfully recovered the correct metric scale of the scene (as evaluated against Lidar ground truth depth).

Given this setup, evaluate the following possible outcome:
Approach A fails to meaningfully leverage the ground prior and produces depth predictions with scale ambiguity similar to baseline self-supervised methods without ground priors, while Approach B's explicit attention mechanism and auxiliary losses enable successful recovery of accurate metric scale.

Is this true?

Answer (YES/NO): YES